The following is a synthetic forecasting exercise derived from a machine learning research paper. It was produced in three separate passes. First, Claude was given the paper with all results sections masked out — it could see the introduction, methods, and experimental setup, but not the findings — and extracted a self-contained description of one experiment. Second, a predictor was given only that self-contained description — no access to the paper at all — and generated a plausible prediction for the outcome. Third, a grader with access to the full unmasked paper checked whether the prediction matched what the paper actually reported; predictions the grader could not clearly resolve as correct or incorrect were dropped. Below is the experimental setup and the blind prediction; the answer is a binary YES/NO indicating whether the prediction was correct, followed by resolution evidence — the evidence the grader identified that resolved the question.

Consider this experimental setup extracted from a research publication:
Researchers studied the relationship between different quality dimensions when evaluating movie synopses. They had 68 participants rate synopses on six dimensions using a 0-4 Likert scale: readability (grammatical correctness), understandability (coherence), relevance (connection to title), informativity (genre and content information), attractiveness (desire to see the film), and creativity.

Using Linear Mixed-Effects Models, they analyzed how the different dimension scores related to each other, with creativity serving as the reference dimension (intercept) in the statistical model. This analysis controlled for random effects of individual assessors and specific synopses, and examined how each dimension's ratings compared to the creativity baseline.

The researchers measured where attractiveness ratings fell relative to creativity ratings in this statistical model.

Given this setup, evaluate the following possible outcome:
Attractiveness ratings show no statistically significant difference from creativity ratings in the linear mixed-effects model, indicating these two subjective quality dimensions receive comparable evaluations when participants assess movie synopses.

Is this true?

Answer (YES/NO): NO